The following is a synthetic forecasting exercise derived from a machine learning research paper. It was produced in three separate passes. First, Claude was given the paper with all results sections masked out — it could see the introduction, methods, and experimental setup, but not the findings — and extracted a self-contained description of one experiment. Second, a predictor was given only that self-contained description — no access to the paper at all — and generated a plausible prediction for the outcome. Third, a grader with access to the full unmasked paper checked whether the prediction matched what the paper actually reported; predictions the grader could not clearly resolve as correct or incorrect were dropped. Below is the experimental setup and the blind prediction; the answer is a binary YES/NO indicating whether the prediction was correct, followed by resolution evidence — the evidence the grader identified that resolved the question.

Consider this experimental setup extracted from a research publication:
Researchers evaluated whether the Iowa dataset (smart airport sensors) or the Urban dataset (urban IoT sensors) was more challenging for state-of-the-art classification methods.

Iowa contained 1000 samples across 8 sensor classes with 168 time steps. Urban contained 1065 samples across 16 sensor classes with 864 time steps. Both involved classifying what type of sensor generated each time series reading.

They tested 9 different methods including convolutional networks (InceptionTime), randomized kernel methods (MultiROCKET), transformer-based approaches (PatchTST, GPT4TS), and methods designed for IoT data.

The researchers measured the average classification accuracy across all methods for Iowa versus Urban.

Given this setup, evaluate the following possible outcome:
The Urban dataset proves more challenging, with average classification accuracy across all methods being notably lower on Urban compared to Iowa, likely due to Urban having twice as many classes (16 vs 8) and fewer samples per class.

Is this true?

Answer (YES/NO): YES